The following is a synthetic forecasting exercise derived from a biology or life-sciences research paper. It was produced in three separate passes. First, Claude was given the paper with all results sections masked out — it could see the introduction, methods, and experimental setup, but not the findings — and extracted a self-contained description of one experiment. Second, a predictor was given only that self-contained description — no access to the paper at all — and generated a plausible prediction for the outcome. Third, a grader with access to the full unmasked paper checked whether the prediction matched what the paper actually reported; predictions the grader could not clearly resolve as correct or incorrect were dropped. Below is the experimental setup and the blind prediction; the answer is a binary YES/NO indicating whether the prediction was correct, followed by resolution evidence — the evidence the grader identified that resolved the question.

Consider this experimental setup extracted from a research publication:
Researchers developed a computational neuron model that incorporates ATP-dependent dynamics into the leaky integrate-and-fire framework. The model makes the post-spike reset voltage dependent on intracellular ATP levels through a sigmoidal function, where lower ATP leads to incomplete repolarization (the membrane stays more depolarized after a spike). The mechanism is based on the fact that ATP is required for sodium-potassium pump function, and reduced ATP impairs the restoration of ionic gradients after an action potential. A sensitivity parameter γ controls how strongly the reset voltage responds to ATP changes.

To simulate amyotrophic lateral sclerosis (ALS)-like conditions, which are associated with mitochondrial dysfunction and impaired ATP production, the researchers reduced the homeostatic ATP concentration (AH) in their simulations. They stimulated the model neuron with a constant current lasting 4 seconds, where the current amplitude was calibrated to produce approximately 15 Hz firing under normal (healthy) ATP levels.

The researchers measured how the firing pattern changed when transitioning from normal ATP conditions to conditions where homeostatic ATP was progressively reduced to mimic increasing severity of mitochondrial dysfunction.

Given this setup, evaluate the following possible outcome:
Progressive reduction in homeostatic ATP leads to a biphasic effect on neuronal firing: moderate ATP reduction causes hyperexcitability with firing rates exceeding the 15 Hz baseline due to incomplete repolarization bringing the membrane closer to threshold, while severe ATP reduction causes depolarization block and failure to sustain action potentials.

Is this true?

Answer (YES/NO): NO